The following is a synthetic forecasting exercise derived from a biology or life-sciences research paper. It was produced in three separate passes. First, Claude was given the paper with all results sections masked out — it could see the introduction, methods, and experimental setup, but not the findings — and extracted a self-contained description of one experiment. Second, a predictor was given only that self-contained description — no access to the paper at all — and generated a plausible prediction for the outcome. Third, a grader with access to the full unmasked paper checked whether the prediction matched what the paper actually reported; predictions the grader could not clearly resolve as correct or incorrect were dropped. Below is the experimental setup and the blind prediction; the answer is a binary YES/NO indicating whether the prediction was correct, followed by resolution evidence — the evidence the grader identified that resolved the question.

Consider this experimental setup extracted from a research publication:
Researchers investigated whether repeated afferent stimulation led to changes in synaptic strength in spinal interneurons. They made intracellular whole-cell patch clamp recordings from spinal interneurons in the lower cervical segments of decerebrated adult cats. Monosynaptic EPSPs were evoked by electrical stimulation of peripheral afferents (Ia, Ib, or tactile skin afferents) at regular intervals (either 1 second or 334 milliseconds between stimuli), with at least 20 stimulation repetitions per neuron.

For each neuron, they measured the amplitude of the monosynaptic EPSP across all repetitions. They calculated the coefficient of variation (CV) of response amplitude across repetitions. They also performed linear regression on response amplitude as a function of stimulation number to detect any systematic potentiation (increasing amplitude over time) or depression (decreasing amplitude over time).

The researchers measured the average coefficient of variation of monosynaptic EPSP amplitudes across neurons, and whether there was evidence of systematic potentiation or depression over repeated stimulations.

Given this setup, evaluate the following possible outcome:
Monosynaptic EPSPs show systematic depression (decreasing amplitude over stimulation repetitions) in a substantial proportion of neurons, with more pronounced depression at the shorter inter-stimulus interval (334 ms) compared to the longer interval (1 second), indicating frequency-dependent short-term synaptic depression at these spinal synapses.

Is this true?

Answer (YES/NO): NO